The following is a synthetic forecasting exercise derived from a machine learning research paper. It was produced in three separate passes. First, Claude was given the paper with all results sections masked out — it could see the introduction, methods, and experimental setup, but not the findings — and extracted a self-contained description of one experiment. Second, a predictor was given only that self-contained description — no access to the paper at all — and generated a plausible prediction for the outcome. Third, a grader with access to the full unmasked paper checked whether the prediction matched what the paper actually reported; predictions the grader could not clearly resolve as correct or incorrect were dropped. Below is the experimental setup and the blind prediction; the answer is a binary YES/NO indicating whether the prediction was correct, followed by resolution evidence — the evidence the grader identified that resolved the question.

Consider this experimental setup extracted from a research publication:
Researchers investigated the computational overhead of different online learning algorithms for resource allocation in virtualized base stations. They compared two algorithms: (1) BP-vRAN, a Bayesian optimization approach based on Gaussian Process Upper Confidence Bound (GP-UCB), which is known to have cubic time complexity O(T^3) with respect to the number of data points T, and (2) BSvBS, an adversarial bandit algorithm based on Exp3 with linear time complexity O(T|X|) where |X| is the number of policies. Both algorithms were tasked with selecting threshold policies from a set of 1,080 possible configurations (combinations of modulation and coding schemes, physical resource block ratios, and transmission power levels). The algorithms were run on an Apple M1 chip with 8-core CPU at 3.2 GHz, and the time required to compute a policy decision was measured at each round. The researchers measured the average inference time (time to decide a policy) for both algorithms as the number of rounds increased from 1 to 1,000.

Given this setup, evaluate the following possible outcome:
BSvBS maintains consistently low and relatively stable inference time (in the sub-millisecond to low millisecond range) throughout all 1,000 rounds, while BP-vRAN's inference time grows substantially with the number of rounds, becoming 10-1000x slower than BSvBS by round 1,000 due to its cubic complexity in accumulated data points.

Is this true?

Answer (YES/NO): NO